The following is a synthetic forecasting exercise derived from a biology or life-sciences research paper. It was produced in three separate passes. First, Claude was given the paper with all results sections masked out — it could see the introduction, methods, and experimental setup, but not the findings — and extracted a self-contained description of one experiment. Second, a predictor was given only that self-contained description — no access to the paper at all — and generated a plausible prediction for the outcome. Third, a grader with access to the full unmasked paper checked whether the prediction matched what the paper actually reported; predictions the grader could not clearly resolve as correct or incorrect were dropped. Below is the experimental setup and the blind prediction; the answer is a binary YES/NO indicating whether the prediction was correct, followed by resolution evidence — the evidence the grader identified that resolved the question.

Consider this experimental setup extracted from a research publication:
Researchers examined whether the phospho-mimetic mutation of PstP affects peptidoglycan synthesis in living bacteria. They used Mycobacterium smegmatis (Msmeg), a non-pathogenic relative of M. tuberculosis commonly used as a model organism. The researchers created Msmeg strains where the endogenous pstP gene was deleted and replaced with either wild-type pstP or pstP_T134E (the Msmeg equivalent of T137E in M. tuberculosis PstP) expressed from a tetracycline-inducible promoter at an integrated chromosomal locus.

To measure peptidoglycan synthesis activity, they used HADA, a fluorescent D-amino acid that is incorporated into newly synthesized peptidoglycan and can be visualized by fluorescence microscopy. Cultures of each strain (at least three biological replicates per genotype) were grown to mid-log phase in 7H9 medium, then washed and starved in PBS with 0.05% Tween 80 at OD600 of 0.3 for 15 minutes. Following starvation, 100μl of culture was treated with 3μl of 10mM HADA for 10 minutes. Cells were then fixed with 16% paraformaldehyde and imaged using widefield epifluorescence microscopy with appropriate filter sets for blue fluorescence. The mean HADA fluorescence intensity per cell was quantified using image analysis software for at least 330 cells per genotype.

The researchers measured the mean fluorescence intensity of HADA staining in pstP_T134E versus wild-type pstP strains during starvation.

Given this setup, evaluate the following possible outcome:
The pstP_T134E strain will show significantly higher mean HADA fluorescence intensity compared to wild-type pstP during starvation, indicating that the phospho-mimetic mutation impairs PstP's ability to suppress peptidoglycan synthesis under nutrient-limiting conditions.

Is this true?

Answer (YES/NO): YES